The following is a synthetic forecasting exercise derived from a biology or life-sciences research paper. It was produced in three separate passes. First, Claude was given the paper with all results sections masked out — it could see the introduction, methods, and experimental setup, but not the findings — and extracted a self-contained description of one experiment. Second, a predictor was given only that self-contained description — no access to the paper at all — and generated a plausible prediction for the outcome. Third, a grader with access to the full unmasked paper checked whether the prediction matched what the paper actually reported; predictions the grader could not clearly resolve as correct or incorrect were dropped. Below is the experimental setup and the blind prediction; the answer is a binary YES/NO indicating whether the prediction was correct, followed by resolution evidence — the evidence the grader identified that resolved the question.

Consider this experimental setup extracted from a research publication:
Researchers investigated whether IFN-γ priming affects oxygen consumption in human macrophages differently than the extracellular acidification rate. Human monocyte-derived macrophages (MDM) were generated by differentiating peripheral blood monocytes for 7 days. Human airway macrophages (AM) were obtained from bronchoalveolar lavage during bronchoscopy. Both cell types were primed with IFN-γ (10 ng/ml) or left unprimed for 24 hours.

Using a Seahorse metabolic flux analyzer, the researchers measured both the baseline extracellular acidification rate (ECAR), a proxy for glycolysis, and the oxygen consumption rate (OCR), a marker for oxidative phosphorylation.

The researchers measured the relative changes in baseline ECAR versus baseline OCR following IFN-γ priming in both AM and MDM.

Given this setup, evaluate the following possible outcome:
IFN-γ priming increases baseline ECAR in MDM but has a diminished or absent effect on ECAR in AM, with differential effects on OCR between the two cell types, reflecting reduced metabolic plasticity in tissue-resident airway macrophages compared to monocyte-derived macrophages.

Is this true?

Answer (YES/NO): NO